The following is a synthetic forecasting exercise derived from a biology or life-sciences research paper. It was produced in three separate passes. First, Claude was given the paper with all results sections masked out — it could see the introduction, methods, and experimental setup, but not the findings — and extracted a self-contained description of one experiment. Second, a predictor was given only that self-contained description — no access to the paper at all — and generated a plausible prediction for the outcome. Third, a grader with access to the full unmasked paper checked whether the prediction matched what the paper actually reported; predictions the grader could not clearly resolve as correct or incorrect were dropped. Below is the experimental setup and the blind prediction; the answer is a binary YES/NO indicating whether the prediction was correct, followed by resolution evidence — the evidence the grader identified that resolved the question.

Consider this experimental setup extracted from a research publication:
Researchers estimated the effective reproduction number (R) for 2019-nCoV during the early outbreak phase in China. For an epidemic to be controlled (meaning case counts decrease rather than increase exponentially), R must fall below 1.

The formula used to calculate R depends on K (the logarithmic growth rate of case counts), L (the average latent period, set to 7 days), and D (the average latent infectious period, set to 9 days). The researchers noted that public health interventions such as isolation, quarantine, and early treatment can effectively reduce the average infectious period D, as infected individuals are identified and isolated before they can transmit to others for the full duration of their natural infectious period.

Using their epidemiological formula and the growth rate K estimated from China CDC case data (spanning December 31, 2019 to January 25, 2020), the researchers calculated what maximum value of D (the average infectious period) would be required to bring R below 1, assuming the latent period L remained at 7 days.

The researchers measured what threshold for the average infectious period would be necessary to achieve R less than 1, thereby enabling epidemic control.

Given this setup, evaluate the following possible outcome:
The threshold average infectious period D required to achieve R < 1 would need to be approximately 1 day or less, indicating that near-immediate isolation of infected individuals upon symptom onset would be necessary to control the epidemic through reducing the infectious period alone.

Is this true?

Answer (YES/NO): NO